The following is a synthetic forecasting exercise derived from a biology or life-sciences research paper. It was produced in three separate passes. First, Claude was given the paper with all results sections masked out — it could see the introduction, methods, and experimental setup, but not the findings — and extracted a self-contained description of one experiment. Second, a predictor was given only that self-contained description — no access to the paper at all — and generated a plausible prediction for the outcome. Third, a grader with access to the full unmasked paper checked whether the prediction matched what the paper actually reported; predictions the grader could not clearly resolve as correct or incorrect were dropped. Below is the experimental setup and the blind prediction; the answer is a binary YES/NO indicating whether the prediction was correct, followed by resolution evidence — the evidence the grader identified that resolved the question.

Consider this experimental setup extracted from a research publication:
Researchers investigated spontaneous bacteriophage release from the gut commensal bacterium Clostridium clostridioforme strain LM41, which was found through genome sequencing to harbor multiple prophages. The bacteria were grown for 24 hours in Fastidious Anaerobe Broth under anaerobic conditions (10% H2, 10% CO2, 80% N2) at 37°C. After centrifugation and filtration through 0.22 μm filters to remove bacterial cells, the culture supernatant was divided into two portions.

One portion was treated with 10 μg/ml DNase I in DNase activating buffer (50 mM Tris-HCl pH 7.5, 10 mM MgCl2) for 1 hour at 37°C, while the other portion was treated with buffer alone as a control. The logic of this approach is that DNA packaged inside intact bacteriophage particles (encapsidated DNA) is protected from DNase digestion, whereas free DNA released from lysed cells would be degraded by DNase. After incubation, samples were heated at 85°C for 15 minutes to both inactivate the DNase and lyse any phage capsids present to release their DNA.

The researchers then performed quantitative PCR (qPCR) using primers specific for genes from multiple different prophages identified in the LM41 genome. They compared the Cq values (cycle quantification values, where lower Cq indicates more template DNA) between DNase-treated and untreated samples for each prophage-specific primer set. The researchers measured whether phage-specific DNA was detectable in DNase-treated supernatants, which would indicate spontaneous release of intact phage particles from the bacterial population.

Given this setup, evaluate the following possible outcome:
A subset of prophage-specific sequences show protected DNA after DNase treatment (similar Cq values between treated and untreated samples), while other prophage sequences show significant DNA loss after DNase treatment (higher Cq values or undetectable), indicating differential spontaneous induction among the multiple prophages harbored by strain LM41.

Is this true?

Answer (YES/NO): NO